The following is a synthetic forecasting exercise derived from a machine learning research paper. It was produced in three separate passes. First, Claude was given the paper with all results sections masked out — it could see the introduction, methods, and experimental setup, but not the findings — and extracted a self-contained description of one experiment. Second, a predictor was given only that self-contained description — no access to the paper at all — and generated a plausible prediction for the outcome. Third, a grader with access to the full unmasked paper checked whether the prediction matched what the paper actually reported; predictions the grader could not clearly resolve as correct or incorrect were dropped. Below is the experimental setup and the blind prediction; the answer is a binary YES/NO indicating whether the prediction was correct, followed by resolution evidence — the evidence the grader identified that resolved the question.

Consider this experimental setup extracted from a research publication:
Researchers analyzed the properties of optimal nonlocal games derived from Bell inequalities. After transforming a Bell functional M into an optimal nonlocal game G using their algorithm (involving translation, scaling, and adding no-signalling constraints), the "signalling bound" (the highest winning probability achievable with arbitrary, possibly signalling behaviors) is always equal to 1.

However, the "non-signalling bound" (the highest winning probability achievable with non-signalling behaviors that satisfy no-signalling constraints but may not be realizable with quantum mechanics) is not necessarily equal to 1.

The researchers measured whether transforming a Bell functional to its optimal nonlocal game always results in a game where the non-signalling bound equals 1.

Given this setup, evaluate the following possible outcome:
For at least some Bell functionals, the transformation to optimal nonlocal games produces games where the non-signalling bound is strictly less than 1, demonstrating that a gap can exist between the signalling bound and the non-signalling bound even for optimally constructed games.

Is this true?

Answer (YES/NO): YES